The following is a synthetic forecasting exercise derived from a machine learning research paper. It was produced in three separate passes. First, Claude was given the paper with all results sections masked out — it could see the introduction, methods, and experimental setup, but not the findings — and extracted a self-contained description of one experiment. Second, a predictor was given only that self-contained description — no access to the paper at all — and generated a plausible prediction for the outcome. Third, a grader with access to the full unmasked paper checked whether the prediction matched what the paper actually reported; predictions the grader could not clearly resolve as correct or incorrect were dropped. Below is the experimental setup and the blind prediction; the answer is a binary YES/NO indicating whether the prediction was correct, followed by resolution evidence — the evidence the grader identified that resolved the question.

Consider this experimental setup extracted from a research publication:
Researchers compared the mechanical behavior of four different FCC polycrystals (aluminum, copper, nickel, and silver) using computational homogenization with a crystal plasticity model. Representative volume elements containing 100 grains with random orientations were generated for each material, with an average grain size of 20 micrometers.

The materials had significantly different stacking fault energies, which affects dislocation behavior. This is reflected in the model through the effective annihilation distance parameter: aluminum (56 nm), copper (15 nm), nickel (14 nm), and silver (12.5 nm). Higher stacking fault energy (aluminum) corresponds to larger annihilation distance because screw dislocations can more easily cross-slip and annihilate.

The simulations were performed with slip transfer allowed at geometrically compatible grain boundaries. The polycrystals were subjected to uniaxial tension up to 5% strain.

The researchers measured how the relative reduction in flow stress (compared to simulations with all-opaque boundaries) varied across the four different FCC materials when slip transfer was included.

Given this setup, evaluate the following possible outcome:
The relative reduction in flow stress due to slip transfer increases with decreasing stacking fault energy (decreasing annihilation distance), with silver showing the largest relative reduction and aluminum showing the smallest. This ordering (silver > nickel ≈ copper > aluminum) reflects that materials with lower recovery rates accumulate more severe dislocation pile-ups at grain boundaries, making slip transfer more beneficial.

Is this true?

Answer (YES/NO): NO